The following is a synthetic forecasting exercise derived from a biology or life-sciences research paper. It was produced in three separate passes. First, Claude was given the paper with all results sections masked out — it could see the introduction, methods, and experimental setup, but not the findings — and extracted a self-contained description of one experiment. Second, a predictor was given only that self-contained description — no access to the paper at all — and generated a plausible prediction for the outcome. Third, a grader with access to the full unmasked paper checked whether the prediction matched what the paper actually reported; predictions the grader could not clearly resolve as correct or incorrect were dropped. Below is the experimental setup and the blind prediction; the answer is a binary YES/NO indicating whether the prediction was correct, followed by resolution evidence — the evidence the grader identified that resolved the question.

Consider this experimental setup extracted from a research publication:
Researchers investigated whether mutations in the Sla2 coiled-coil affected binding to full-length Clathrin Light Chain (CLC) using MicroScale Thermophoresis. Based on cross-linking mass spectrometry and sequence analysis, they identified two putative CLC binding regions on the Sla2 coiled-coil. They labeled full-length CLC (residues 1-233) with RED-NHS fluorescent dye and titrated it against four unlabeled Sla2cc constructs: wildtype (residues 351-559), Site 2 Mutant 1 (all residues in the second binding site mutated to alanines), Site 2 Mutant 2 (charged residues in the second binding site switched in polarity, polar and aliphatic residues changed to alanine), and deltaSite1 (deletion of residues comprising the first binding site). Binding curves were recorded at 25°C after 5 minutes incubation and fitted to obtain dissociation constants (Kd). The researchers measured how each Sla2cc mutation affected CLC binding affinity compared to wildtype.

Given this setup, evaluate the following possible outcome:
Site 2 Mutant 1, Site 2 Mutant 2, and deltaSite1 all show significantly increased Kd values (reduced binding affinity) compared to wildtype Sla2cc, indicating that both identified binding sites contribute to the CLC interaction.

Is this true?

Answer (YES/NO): NO